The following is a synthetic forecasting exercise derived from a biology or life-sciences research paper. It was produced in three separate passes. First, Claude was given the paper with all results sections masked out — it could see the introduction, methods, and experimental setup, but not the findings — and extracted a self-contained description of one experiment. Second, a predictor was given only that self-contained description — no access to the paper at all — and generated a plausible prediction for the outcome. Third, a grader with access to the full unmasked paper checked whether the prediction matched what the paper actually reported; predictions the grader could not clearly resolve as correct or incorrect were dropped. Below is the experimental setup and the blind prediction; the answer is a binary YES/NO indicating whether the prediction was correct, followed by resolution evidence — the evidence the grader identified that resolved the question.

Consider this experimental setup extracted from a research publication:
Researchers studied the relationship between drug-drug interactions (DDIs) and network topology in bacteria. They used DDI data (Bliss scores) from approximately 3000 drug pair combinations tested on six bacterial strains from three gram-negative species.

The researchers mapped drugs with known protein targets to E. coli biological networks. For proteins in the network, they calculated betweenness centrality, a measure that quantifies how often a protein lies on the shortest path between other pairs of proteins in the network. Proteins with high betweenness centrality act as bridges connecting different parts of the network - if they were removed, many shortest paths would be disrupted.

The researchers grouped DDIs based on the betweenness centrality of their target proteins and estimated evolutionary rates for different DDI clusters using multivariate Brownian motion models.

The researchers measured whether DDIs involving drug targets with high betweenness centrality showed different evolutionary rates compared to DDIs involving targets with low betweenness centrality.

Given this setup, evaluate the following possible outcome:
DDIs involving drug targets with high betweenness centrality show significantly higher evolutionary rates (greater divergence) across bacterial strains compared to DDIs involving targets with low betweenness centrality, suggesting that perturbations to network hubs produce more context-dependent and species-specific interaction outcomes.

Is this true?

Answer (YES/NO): NO